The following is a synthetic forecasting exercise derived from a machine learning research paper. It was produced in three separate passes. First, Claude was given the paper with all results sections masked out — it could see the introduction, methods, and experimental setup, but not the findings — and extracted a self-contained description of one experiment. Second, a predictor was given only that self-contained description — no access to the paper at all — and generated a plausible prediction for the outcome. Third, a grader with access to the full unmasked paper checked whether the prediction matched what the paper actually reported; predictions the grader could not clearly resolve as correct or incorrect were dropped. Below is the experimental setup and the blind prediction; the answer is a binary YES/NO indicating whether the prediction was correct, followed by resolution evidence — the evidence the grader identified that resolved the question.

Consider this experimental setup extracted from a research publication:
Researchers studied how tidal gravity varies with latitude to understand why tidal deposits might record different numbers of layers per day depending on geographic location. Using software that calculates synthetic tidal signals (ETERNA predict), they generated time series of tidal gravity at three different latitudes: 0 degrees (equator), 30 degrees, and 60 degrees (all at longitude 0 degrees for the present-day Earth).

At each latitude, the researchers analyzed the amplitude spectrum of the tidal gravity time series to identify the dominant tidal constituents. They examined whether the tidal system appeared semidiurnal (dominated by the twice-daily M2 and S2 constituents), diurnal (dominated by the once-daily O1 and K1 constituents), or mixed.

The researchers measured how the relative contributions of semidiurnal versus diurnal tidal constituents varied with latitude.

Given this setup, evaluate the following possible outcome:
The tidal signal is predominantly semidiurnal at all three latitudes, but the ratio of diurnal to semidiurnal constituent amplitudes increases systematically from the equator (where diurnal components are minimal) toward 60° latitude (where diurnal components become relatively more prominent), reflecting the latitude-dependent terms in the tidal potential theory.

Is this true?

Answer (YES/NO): NO